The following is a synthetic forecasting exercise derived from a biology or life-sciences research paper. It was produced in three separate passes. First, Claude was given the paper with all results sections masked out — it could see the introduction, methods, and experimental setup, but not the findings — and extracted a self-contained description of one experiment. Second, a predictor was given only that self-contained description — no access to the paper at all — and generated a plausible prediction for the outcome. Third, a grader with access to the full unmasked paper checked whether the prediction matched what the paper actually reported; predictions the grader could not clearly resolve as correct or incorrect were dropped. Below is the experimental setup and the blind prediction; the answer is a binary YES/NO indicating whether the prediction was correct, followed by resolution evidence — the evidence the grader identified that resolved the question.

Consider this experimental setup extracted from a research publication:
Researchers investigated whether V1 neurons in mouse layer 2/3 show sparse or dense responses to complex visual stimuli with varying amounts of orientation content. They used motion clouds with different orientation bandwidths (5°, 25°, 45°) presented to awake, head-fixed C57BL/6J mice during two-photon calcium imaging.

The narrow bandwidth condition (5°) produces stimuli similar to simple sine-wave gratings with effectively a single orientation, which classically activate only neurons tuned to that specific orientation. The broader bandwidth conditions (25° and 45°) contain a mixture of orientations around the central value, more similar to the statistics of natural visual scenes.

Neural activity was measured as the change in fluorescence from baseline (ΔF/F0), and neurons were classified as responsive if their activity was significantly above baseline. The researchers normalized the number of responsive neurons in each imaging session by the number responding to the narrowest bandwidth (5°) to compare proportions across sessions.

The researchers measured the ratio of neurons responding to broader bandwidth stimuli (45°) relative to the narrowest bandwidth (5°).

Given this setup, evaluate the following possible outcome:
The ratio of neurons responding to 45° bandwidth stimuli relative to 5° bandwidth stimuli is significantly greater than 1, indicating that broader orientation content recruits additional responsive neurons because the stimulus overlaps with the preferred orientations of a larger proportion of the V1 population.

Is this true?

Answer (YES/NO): YES